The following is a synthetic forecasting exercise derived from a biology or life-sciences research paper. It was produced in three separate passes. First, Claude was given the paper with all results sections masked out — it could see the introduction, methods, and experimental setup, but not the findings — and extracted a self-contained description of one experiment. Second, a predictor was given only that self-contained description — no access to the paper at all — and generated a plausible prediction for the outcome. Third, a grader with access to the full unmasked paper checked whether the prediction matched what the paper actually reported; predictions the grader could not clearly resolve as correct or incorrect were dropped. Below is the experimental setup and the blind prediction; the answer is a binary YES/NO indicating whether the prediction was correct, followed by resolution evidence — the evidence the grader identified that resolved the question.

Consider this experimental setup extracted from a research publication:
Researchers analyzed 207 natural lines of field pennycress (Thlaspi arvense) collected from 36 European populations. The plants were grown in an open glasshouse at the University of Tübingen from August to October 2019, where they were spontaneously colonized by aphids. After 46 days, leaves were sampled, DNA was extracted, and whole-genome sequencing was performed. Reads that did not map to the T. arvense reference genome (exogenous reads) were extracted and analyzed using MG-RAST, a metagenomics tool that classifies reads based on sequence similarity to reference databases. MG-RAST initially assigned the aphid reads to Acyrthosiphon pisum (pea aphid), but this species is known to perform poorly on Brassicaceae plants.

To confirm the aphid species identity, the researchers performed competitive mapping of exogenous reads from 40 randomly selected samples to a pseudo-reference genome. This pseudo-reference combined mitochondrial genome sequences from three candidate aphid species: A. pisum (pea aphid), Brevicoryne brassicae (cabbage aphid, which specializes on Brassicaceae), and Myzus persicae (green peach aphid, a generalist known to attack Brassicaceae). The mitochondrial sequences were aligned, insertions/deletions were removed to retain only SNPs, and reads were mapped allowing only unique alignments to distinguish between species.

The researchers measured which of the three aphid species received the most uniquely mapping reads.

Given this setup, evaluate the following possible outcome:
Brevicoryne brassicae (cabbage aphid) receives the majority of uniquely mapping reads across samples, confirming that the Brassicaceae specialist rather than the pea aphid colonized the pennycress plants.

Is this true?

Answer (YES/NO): NO